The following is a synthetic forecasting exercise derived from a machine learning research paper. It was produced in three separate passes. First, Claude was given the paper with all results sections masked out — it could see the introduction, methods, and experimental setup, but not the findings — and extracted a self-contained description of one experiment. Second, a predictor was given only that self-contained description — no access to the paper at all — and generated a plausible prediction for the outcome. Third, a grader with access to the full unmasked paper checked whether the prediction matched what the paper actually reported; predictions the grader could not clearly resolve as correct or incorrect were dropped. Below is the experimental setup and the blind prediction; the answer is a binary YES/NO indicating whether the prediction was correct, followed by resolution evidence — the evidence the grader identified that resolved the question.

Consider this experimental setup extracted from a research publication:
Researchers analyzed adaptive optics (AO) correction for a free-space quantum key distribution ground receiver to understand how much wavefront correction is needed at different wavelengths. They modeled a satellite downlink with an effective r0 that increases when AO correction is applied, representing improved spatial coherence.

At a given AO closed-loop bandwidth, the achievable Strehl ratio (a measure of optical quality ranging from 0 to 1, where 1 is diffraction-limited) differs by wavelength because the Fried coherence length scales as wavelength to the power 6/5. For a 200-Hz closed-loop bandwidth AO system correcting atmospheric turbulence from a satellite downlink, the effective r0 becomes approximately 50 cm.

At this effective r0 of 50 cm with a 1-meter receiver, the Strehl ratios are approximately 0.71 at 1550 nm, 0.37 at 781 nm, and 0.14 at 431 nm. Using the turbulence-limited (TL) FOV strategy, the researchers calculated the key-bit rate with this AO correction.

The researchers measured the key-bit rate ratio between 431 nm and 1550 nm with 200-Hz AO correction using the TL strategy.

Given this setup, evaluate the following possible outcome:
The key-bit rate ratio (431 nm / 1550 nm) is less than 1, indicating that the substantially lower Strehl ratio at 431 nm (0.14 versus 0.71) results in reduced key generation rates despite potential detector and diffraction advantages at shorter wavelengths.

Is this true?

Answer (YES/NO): NO